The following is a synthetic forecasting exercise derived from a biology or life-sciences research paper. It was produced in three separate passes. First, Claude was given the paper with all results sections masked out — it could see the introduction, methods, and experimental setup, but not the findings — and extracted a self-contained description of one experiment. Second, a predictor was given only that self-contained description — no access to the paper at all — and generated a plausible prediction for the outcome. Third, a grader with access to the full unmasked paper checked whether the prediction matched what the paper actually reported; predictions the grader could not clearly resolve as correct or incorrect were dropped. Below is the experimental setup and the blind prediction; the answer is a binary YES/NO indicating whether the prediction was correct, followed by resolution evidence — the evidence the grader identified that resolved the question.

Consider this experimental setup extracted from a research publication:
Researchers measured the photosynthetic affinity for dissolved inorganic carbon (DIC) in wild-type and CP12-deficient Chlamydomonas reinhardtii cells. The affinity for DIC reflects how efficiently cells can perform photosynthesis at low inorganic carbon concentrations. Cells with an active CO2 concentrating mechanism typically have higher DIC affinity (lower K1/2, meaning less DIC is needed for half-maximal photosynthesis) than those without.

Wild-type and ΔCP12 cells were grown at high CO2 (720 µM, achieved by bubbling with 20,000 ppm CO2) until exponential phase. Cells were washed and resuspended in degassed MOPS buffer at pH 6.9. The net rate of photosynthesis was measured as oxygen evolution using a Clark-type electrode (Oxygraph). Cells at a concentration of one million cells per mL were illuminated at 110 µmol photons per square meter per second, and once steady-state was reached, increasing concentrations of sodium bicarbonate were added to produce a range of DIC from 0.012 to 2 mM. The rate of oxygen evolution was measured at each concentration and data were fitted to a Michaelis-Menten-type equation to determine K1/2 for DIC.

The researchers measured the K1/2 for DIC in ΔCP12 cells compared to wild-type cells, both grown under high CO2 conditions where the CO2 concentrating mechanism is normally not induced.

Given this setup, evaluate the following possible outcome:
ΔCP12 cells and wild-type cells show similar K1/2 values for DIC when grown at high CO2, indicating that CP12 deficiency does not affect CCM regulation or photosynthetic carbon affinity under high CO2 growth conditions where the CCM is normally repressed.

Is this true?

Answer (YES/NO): NO